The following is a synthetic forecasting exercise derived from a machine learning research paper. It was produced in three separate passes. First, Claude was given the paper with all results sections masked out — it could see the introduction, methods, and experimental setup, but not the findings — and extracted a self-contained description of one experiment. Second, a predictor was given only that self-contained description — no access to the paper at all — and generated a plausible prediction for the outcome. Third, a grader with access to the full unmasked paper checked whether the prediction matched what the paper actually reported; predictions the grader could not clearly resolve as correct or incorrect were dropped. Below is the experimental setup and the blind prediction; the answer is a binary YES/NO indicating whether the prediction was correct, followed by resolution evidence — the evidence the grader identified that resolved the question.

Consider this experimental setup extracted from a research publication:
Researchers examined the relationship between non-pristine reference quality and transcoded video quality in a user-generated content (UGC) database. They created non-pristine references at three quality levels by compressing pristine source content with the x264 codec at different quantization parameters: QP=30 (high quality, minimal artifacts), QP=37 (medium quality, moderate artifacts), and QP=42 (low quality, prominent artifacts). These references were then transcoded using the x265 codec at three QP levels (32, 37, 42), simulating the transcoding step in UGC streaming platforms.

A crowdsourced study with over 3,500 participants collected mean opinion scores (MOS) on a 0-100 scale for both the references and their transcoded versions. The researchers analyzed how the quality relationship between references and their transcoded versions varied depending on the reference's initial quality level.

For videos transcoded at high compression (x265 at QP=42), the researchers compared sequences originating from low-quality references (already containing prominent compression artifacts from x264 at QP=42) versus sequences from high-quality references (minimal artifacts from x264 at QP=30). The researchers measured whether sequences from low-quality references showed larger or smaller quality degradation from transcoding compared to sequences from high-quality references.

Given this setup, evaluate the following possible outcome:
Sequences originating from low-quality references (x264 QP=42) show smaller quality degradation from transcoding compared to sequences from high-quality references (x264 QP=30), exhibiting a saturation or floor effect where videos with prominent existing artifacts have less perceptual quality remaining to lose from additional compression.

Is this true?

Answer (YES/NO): YES